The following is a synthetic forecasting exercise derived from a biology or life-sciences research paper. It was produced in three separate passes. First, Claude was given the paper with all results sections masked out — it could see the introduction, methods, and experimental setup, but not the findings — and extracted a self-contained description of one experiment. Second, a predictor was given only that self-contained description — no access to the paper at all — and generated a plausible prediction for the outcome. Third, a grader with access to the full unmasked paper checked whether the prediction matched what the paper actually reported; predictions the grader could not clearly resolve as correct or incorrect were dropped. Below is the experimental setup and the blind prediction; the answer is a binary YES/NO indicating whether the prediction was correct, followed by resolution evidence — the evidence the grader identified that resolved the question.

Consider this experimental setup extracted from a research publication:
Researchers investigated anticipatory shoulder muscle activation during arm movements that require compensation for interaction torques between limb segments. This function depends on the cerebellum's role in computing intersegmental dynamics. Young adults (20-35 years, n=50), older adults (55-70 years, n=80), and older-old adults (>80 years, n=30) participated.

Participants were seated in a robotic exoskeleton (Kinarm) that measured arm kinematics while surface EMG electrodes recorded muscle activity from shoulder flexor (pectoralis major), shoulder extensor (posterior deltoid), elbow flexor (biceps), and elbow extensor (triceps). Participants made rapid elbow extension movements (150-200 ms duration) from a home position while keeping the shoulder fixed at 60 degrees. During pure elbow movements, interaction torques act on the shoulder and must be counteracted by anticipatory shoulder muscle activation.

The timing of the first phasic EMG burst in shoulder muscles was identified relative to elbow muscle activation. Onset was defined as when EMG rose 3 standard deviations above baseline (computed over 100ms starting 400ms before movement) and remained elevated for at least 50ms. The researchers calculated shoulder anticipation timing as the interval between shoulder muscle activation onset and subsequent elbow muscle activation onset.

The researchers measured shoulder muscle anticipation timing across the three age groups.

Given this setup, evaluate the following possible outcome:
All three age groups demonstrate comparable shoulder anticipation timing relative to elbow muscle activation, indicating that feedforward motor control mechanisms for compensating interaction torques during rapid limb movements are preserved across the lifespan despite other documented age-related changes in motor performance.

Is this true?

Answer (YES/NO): YES